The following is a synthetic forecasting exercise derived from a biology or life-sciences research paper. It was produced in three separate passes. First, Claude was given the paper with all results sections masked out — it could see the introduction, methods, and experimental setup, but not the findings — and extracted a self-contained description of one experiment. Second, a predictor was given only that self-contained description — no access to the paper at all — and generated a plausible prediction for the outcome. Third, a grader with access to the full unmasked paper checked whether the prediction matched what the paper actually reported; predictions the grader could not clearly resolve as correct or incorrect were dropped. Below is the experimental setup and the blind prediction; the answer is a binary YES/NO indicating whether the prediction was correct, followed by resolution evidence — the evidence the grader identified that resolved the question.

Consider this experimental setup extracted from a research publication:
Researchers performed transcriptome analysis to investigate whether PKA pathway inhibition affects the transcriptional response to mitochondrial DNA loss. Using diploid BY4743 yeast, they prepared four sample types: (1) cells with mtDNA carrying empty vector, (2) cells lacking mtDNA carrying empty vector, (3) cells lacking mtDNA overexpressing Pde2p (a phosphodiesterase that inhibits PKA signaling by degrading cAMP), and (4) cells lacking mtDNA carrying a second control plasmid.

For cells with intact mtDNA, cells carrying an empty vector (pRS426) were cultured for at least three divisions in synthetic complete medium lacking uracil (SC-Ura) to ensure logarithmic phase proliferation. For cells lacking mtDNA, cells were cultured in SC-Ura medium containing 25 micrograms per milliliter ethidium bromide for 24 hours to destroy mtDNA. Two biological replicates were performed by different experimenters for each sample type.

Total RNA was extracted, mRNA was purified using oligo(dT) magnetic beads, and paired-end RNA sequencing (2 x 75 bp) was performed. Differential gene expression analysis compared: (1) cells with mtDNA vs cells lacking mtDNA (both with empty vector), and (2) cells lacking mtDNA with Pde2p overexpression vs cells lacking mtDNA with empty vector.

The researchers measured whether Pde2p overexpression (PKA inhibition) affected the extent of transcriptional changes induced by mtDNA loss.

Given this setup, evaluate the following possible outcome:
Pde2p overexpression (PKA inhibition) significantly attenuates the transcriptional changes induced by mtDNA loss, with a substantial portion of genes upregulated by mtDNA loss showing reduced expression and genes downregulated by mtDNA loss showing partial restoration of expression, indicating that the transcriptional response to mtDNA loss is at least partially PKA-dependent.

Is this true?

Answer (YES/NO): YES